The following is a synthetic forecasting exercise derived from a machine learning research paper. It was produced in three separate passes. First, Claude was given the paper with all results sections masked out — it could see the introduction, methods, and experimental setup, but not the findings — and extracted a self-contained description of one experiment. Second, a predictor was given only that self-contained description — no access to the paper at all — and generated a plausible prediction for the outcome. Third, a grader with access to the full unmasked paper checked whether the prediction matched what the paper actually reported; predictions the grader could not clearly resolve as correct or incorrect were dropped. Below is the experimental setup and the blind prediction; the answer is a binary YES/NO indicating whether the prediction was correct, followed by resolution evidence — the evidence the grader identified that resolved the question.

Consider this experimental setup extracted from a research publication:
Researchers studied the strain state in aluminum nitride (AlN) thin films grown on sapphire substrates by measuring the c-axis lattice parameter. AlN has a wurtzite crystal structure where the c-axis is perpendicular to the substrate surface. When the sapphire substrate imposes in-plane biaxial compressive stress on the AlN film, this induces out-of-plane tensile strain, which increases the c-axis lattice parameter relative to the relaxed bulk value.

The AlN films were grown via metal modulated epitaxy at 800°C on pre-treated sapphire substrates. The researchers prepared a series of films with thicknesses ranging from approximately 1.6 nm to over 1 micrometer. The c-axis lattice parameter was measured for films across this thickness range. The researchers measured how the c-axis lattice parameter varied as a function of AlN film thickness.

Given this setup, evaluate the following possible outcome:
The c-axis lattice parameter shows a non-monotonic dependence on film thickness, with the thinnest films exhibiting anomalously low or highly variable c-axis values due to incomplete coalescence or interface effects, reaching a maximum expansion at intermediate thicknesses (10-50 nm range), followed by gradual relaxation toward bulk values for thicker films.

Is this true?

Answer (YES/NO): NO